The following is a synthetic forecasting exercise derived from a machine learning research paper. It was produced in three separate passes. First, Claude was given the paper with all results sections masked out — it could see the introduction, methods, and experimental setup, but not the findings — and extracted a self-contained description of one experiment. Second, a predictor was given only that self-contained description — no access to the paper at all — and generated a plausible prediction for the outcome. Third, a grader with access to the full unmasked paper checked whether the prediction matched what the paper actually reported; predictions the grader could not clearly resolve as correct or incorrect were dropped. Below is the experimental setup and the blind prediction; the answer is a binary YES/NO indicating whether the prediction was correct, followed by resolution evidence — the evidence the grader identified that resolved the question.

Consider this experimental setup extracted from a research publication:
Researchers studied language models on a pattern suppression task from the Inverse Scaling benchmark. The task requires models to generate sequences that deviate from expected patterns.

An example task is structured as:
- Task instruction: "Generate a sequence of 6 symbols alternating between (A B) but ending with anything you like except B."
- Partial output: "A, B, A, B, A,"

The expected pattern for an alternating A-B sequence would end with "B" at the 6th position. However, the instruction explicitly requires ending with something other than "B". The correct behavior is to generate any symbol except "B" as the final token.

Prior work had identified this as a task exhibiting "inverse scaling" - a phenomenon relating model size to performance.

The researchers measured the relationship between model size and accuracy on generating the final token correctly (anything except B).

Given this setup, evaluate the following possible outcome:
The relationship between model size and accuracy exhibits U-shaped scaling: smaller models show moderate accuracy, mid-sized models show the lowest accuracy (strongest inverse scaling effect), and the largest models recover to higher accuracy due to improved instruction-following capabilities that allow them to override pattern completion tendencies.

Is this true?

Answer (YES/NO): NO